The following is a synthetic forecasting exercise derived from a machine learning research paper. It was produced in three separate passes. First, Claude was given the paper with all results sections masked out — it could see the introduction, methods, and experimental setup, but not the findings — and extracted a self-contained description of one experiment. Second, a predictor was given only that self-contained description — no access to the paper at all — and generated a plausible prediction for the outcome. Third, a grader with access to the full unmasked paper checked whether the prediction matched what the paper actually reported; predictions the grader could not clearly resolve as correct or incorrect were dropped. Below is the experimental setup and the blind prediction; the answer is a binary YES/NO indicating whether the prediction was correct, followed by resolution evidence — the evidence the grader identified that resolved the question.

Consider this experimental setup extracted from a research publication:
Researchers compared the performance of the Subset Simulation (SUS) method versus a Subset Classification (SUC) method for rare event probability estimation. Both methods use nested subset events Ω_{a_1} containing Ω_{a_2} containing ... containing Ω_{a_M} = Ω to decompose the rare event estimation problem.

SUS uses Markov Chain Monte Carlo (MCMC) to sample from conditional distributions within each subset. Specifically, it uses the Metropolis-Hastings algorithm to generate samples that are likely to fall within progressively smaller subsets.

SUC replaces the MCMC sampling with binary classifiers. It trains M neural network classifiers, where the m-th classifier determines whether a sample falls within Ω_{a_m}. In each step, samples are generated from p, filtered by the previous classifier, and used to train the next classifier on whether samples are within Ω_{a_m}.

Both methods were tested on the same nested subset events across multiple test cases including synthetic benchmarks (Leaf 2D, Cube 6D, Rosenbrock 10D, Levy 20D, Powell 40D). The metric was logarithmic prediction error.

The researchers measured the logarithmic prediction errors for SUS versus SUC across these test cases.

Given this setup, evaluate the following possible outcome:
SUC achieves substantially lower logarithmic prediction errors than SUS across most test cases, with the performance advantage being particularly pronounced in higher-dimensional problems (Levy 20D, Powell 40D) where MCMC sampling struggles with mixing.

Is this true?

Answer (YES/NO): NO